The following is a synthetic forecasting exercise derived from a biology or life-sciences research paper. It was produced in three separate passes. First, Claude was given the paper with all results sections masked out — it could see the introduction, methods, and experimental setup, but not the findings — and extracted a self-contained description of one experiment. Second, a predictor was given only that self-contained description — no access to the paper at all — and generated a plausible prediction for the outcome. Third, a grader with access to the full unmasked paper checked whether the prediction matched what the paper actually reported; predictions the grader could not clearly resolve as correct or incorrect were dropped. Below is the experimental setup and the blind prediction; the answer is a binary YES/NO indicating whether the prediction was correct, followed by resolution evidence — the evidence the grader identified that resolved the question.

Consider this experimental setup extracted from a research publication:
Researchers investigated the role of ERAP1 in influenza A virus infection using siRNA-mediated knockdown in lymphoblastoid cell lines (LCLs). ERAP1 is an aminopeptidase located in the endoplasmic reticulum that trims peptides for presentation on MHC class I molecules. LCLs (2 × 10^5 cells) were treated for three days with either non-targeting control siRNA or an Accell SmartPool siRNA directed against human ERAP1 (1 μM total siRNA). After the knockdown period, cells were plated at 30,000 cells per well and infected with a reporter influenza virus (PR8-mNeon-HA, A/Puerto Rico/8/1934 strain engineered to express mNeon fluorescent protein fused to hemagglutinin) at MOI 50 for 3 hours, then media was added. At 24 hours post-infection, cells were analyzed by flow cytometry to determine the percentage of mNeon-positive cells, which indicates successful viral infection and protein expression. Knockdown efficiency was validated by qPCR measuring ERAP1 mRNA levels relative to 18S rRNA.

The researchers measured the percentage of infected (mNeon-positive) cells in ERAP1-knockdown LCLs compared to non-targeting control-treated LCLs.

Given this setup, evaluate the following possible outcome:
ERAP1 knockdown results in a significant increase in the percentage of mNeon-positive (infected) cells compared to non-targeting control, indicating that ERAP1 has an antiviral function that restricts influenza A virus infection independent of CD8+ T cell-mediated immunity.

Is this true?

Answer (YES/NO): NO